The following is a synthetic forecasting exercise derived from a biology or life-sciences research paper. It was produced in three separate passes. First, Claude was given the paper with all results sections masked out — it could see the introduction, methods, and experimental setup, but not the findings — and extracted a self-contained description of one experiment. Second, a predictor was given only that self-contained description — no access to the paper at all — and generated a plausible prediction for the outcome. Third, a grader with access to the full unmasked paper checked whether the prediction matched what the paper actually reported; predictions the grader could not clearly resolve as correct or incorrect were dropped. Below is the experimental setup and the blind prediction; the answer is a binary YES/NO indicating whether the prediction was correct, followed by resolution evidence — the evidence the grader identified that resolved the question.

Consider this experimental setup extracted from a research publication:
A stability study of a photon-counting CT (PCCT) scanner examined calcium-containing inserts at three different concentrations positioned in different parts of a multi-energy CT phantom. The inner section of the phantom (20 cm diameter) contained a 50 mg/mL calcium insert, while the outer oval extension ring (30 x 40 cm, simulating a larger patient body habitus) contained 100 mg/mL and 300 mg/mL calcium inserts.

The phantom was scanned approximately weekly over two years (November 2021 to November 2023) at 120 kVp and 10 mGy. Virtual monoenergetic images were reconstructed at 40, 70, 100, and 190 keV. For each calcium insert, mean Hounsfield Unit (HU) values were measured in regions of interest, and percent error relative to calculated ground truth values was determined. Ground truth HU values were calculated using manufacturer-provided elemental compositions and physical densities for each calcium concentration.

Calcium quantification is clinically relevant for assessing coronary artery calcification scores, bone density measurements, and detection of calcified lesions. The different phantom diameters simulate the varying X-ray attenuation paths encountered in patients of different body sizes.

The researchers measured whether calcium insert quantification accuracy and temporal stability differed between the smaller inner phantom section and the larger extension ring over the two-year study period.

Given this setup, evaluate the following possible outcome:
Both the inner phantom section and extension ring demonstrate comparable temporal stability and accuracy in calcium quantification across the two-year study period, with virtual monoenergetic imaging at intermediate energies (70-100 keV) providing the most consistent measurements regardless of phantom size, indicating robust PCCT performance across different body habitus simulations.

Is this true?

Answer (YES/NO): NO